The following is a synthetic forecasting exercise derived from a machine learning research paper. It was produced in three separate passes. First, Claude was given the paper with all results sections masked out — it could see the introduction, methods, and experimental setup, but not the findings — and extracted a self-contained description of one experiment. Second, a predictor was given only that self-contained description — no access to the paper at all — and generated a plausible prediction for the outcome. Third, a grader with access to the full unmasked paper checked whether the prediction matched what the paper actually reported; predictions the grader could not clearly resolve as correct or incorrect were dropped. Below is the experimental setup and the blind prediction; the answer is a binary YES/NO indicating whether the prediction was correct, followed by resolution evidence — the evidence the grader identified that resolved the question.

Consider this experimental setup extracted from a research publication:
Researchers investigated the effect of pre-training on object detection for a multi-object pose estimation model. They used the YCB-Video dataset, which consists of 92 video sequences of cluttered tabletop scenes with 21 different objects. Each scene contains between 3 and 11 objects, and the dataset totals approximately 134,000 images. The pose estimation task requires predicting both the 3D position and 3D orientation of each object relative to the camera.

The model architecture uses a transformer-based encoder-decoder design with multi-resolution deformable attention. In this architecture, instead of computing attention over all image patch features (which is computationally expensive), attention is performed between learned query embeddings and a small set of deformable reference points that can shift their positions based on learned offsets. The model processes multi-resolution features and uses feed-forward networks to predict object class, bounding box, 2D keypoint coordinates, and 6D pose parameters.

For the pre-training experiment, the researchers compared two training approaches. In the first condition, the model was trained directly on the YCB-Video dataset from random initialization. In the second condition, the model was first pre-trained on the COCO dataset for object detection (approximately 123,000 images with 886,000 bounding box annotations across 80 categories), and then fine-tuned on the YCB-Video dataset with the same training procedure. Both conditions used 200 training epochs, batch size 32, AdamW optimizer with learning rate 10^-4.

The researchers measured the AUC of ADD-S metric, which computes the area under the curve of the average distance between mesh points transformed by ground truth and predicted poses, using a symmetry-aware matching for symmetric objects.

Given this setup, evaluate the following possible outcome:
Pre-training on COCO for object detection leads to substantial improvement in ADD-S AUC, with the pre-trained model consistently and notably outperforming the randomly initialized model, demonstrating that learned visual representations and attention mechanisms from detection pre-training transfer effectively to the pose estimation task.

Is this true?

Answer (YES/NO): YES